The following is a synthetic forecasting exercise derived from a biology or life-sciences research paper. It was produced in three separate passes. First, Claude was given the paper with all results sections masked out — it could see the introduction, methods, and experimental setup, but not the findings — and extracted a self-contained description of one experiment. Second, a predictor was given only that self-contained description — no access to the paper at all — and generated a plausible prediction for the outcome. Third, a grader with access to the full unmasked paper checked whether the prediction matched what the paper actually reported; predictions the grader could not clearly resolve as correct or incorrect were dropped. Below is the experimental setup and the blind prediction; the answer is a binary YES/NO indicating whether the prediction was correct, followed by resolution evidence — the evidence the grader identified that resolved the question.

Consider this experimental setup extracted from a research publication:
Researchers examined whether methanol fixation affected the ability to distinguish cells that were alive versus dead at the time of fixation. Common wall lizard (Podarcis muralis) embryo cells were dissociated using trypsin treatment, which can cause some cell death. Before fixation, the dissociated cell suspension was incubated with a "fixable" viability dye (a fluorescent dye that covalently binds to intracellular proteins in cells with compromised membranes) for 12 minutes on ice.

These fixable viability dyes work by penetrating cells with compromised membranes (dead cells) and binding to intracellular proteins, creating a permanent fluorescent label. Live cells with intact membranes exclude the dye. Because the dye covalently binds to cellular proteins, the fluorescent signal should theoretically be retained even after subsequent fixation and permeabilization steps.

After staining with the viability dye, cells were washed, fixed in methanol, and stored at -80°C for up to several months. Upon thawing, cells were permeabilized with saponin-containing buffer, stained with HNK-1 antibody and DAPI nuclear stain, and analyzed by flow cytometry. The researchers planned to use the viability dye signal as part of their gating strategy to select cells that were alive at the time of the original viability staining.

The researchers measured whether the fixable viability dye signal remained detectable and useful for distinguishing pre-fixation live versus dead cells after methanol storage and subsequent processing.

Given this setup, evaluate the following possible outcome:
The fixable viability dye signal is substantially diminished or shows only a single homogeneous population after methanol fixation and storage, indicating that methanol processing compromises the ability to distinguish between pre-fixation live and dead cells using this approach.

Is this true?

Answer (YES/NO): NO